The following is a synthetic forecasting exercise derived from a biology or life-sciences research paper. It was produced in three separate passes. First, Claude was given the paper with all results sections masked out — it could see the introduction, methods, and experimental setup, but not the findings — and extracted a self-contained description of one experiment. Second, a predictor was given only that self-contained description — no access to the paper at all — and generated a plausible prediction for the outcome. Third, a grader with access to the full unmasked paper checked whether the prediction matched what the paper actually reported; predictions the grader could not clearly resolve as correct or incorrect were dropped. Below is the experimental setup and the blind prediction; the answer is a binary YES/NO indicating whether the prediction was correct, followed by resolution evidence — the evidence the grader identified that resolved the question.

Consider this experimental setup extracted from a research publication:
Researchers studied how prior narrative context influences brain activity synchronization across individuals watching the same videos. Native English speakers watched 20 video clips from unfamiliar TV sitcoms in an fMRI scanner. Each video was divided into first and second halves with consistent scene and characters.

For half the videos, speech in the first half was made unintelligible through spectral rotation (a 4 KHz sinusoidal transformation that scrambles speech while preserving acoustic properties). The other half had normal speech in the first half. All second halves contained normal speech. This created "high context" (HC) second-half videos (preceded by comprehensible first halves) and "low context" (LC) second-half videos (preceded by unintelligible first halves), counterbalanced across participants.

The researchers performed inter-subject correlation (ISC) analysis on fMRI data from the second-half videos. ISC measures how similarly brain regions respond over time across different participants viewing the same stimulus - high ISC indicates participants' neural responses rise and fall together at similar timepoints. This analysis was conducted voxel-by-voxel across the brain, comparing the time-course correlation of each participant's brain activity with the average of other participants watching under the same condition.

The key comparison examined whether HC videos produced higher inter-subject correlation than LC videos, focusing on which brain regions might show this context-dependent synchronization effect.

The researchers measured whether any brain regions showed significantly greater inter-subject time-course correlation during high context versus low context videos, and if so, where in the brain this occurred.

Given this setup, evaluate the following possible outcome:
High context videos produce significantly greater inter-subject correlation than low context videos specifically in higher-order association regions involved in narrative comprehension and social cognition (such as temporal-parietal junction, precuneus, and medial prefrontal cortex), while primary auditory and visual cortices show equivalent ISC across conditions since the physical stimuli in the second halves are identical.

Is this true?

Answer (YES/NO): NO